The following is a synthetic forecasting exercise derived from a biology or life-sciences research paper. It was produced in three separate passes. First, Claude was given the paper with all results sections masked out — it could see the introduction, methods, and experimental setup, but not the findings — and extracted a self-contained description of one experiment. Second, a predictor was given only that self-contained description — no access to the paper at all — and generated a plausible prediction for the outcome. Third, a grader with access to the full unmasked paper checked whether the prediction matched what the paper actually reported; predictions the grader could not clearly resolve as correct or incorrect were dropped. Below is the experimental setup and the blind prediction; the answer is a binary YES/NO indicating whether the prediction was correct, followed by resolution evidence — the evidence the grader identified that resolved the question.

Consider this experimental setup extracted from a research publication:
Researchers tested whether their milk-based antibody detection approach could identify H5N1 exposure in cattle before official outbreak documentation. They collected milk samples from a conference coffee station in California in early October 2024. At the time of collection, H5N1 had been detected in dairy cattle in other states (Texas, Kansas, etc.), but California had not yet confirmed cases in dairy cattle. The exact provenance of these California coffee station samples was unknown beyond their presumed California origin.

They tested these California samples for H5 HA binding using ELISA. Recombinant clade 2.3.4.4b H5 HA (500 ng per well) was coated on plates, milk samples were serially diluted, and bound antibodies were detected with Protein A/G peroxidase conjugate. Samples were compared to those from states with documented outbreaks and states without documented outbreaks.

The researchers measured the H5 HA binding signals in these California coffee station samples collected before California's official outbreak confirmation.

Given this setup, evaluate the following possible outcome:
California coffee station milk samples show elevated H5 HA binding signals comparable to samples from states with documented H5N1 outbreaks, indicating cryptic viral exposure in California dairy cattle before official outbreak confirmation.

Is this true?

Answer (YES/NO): YES